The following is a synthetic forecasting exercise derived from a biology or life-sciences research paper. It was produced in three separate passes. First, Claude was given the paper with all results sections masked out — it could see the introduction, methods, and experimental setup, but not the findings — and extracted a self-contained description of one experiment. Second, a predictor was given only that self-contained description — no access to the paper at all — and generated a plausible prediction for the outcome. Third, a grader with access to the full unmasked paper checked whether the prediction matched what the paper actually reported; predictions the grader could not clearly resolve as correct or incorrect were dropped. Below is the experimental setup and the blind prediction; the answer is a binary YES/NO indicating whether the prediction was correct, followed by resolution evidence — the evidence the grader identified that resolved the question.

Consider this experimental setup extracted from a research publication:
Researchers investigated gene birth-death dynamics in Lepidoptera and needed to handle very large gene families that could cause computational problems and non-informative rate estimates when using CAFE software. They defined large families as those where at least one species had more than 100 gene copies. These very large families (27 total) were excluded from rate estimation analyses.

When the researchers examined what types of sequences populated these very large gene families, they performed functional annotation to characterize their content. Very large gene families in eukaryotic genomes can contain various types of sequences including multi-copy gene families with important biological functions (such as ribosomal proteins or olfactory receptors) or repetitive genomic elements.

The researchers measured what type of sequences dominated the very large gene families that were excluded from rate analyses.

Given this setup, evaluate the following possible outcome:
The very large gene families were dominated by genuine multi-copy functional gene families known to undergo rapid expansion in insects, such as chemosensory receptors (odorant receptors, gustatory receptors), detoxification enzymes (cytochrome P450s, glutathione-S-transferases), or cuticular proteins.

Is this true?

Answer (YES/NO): NO